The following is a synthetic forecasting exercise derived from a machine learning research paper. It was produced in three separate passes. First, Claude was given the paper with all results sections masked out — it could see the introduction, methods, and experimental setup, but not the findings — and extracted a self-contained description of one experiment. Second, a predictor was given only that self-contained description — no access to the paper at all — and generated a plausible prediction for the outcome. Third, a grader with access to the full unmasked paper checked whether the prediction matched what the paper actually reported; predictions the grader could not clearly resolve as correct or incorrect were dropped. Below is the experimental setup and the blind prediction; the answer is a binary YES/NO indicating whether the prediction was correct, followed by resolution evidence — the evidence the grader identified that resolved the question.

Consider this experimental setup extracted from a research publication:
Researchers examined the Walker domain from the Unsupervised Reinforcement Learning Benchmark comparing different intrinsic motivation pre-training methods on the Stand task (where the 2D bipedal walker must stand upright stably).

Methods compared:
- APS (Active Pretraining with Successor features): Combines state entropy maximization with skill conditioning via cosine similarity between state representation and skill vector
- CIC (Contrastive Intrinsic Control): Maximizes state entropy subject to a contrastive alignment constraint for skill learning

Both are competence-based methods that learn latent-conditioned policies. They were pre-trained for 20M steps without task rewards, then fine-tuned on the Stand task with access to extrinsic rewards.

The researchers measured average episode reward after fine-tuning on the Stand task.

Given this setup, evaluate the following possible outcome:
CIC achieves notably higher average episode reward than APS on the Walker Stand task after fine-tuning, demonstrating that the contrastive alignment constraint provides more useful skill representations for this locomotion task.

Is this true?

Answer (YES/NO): YES